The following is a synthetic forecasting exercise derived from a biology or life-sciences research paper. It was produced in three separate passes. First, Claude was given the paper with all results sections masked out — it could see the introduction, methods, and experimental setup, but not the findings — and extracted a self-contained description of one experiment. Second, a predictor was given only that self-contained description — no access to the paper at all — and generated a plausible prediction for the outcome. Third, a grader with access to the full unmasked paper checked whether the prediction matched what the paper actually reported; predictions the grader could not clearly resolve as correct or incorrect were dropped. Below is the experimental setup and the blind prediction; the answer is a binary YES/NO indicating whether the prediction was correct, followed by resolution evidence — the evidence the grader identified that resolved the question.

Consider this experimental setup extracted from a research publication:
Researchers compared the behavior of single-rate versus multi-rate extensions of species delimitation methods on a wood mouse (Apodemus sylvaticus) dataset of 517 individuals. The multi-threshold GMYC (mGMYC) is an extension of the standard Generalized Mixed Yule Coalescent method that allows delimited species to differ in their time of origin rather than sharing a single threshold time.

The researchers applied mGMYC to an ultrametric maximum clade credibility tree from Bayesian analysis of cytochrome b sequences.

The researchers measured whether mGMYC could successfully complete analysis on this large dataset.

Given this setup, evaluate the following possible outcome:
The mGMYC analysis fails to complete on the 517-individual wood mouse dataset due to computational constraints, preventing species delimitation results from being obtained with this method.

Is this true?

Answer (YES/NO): NO